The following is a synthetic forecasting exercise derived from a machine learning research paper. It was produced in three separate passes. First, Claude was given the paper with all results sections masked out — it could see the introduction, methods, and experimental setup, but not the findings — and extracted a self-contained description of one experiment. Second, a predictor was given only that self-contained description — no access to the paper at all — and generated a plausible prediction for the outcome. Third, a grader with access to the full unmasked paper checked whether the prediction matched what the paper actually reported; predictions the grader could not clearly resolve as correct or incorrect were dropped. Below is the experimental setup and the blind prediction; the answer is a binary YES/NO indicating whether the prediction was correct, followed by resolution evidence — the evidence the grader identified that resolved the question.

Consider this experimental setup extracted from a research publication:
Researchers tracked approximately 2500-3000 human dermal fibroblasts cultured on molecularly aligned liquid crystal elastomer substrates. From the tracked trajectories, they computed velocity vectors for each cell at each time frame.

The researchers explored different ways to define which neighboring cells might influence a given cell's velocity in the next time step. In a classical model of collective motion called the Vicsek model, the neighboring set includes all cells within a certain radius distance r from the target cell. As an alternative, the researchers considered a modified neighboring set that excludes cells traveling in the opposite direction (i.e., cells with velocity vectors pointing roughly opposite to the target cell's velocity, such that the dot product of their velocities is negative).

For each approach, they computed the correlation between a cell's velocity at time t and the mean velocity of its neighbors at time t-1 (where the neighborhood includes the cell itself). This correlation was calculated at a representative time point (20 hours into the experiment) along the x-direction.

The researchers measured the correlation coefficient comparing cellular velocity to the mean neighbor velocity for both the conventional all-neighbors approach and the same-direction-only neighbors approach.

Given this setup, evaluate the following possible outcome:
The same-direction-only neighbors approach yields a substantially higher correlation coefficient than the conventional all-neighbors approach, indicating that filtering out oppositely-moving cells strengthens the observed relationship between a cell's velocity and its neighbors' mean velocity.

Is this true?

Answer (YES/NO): YES